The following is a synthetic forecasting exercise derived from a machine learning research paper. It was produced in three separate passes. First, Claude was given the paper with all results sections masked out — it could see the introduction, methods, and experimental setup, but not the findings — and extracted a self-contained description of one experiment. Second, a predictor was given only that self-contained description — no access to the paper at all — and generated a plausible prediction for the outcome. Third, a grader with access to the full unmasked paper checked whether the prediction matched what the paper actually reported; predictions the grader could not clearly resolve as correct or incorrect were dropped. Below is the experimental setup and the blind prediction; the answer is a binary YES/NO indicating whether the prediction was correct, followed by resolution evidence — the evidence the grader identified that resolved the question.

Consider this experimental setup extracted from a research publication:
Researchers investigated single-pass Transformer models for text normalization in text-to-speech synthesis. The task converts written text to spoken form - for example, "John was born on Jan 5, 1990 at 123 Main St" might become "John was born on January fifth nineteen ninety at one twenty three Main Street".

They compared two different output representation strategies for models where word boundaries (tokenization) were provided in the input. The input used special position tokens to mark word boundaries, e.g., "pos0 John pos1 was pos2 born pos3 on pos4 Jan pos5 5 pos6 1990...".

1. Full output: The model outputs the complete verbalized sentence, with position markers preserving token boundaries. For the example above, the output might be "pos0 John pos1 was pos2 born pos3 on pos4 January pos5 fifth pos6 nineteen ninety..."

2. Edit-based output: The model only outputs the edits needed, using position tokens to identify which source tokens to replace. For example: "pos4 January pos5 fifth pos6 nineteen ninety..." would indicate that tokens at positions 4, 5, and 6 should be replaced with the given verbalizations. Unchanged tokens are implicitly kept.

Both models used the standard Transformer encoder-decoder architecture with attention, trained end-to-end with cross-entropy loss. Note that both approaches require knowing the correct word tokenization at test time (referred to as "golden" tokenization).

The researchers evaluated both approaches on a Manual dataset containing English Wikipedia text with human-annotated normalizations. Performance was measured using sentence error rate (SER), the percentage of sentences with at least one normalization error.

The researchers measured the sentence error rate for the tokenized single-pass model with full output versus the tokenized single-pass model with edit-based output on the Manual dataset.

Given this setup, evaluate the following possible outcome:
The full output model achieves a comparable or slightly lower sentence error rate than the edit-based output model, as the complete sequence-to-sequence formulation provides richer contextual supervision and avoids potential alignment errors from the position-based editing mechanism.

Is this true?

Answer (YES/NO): NO